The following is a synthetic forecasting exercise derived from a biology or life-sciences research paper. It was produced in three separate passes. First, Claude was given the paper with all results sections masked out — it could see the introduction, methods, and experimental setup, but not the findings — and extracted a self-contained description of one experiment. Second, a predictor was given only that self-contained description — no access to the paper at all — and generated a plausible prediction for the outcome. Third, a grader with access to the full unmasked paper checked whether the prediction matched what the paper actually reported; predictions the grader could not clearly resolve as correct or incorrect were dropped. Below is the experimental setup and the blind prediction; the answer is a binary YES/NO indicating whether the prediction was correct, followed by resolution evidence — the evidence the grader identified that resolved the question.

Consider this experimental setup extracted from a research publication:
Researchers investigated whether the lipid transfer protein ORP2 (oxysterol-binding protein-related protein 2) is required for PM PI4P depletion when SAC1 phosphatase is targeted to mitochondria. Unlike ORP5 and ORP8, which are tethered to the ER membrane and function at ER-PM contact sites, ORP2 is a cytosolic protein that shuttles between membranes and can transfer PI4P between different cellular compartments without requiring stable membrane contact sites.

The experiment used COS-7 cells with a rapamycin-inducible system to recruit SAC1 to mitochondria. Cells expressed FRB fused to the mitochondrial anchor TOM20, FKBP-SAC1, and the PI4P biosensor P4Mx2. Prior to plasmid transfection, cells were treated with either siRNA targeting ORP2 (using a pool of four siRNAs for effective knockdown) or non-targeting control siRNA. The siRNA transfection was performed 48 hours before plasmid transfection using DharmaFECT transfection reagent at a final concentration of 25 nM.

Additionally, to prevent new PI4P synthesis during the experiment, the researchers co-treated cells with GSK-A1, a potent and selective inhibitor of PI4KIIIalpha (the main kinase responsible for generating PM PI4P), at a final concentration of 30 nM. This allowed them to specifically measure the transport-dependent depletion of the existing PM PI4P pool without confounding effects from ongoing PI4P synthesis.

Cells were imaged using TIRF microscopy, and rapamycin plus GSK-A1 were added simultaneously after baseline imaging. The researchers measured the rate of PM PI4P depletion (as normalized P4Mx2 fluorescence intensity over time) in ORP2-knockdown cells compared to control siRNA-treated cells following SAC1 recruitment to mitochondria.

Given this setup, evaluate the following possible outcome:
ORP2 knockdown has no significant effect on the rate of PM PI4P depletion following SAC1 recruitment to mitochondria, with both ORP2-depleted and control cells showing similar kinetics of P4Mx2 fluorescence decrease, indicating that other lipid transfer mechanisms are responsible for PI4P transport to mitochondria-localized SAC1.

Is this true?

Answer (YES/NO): NO